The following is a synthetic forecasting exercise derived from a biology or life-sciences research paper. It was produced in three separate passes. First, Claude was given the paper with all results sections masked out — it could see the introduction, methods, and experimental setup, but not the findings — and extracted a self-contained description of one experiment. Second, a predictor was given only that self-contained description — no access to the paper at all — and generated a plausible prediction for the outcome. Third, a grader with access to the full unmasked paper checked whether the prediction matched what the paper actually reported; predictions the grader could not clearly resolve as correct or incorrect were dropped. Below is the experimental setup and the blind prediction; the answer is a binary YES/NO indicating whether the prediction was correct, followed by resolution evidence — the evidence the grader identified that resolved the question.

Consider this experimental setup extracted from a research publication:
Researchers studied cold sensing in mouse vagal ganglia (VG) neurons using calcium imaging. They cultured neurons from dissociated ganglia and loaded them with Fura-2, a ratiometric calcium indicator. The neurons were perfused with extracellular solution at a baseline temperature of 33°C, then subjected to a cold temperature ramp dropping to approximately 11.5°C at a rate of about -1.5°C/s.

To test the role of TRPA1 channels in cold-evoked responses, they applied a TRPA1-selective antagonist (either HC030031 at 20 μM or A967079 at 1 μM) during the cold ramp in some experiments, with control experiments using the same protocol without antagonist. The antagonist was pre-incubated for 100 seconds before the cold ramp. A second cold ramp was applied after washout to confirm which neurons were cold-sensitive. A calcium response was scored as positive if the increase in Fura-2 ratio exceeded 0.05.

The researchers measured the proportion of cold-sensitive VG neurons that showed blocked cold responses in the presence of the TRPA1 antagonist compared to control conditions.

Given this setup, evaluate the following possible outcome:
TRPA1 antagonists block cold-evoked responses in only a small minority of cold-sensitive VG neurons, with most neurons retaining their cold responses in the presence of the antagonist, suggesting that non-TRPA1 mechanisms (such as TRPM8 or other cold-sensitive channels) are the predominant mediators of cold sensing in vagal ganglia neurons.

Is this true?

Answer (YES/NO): NO